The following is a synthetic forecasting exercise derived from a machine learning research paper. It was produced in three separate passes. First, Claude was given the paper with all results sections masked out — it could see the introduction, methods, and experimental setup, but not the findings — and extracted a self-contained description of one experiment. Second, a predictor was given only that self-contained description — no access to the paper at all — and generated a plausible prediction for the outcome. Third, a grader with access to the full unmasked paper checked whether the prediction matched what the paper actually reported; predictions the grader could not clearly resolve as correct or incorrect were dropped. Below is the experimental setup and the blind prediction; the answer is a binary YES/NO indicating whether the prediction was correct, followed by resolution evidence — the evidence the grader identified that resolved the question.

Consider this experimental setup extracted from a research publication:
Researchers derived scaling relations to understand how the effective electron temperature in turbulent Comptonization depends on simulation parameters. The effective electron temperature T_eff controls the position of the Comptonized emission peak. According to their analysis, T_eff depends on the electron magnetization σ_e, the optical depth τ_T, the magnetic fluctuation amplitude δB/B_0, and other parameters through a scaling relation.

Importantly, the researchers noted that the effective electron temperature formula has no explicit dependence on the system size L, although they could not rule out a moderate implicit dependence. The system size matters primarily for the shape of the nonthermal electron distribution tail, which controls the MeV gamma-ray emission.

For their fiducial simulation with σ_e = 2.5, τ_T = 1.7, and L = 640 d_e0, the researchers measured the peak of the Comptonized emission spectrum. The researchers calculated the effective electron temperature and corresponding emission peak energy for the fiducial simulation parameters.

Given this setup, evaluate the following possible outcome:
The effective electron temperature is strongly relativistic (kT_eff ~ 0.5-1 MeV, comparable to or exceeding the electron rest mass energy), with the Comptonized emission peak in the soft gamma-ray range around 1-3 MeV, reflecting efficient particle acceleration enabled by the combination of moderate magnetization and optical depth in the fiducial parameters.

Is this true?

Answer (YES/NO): NO